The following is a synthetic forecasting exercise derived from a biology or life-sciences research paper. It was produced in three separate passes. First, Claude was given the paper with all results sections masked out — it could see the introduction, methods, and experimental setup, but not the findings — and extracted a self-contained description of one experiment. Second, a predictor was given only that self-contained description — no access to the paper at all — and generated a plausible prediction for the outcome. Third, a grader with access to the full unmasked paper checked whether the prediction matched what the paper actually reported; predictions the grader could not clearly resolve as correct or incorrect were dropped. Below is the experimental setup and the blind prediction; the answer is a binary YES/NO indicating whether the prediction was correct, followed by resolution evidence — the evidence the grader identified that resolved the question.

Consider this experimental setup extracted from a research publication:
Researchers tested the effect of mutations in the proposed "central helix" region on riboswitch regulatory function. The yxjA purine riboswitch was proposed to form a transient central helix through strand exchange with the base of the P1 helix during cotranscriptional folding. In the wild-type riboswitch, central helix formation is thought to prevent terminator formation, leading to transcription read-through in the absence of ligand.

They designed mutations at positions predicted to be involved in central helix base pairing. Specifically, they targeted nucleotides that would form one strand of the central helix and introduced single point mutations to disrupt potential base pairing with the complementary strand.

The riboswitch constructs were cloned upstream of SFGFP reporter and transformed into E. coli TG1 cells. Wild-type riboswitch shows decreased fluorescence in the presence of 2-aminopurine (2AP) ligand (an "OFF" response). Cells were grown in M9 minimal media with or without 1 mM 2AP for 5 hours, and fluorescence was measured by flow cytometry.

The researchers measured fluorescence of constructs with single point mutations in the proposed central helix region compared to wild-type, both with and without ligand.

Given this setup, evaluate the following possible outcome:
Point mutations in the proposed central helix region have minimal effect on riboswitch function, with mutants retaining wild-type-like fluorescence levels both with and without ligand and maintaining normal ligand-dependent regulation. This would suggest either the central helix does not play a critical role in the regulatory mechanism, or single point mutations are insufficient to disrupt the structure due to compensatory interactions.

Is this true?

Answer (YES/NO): NO